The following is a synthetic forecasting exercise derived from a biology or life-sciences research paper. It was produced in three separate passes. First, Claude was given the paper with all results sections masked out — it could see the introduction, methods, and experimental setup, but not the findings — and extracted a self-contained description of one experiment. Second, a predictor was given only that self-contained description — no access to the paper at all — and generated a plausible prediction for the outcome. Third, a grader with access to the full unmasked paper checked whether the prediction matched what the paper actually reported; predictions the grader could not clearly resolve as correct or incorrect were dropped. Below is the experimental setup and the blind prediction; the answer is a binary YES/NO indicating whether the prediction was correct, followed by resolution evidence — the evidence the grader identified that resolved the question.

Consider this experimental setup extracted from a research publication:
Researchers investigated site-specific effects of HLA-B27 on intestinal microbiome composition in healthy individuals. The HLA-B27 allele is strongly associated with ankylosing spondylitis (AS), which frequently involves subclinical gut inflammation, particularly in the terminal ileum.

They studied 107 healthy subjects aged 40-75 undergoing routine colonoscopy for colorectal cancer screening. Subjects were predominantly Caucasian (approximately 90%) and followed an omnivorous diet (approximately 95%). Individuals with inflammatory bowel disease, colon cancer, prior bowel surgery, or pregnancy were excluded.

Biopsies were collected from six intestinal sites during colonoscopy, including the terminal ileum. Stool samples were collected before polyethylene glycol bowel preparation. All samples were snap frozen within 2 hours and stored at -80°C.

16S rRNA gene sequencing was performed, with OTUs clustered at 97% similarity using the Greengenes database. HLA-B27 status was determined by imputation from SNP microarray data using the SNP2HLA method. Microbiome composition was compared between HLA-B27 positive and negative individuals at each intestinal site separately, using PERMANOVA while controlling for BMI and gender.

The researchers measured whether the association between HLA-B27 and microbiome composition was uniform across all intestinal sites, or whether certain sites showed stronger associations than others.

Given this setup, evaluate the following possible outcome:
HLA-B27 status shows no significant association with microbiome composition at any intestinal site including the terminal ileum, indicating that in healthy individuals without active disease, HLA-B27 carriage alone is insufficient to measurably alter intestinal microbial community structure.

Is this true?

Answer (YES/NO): NO